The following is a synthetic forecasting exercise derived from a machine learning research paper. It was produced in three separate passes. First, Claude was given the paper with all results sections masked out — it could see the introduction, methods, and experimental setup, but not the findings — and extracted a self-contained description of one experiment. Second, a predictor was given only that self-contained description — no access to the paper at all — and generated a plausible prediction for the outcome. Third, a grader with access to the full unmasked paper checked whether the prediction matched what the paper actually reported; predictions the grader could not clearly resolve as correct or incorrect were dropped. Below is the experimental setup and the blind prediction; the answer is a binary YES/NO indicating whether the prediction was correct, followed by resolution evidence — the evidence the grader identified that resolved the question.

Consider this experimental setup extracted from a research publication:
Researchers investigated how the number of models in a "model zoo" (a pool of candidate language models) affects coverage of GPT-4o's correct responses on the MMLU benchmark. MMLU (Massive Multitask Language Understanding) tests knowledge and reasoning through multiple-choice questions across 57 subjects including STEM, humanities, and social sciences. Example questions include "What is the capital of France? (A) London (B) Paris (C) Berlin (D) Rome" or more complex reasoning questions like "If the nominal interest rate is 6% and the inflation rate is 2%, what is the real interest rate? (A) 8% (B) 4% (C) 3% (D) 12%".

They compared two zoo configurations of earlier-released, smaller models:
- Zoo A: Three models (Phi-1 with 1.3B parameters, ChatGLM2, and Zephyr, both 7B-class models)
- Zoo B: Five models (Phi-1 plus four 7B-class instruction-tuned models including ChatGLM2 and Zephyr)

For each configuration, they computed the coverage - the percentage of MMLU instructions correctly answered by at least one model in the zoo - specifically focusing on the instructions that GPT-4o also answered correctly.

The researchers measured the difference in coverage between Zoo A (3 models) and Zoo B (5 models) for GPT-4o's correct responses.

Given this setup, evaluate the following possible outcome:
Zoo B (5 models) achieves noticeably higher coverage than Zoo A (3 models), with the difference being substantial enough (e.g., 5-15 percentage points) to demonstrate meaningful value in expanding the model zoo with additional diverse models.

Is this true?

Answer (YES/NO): YES